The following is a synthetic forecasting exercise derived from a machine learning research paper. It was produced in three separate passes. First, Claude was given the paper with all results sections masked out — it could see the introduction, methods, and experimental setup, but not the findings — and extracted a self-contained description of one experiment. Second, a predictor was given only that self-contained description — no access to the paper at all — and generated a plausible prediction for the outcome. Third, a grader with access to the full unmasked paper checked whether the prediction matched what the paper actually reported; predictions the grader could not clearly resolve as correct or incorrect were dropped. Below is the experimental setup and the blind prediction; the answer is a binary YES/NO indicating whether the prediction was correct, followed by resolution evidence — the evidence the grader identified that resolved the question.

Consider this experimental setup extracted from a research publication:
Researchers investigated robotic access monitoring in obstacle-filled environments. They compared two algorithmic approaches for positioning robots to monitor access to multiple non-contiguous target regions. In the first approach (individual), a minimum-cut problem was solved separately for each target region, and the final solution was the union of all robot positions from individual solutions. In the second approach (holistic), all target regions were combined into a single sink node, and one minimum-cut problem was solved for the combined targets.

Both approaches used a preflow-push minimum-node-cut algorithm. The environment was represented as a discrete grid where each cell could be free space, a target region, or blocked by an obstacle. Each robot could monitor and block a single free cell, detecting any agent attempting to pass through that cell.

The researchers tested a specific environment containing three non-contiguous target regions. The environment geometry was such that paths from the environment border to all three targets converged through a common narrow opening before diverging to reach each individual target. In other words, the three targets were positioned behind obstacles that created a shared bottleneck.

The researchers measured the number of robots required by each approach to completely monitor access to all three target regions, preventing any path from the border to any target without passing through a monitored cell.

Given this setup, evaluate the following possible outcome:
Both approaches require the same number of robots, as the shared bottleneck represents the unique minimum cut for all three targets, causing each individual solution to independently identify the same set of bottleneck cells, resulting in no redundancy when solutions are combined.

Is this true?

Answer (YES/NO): NO